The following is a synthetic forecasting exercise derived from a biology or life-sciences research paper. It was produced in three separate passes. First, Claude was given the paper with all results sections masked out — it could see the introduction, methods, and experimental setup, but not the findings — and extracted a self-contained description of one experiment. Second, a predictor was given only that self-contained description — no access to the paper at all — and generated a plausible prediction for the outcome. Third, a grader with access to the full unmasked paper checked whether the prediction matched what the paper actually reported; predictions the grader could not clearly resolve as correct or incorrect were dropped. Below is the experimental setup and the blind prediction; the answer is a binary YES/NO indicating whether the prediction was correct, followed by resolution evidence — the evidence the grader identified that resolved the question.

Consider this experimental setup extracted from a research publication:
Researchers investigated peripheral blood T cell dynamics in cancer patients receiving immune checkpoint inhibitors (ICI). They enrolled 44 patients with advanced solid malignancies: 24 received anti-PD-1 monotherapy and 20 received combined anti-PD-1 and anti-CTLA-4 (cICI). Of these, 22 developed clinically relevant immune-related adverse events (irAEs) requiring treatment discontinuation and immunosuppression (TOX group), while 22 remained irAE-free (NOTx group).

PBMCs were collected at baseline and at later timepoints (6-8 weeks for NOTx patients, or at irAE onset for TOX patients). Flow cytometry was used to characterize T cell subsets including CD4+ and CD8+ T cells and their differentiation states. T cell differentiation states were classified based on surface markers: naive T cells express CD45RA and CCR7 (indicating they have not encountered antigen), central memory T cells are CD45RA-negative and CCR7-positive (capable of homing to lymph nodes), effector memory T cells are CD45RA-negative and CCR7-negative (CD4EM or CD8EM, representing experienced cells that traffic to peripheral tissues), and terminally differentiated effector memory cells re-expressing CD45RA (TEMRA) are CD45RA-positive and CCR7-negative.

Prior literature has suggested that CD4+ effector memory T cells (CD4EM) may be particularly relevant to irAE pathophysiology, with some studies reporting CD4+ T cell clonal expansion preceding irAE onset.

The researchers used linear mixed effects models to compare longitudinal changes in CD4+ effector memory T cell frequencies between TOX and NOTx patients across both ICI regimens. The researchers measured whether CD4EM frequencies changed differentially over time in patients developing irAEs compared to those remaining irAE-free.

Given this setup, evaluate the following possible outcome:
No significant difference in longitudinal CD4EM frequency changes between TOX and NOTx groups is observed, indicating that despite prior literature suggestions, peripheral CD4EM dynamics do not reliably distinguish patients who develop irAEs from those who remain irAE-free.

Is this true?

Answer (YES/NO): YES